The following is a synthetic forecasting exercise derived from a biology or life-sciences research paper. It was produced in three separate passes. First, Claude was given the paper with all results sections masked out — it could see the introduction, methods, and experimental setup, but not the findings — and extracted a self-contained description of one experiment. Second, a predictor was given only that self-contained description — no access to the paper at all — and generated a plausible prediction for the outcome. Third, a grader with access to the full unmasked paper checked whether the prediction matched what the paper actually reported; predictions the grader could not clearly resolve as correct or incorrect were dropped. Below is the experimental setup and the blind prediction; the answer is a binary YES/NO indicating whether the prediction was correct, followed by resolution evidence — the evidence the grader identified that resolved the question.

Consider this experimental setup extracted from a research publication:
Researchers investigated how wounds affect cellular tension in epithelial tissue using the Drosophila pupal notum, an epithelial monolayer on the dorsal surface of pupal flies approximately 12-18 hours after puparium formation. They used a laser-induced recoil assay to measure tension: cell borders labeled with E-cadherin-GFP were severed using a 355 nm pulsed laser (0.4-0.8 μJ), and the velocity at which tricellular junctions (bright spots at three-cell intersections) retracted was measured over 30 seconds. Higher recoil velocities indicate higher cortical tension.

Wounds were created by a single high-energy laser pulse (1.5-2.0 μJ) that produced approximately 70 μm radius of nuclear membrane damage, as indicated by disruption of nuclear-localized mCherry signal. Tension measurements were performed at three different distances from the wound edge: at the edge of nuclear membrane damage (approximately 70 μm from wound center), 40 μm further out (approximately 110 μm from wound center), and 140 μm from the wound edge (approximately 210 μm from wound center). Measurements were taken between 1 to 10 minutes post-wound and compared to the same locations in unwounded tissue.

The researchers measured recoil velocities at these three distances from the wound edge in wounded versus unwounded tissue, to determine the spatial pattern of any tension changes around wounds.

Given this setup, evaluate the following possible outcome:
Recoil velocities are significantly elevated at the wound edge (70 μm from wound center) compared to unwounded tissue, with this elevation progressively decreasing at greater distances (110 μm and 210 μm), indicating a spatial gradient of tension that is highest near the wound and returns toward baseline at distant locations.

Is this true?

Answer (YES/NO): NO